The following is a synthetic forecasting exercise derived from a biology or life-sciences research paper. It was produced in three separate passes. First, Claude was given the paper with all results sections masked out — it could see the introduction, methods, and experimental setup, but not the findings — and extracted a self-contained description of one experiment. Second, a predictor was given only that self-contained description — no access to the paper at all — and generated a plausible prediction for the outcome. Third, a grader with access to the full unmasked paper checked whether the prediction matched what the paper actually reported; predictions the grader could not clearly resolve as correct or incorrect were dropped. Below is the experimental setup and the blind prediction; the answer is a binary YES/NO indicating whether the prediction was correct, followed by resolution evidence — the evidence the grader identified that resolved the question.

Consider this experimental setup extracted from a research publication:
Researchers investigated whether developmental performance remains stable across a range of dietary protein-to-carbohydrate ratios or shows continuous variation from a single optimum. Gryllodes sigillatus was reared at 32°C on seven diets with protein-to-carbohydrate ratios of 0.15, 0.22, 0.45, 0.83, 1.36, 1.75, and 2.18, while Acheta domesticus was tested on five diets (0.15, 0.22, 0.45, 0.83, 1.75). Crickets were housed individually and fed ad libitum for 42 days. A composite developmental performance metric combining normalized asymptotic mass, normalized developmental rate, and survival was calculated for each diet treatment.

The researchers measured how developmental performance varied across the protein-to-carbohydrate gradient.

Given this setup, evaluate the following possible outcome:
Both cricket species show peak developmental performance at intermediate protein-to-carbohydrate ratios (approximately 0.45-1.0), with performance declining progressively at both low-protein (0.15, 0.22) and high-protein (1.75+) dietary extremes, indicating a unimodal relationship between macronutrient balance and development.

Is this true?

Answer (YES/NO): NO